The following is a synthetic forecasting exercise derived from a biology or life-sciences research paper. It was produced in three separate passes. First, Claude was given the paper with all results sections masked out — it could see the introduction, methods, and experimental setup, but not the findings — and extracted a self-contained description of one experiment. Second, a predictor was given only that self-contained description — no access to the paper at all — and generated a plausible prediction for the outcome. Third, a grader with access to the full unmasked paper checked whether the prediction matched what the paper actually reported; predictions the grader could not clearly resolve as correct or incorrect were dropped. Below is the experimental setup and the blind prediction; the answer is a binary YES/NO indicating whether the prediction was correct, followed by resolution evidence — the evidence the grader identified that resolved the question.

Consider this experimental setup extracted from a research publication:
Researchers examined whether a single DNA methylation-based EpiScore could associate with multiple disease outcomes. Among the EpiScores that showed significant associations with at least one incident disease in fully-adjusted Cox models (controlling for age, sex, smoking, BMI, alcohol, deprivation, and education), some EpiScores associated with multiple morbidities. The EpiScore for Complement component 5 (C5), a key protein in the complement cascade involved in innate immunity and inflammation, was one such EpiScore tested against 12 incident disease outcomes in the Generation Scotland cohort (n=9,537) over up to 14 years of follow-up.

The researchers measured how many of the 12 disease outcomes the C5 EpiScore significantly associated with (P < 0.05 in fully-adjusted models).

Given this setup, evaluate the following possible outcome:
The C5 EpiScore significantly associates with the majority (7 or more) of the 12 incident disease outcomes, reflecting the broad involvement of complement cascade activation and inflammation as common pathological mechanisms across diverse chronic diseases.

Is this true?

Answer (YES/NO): NO